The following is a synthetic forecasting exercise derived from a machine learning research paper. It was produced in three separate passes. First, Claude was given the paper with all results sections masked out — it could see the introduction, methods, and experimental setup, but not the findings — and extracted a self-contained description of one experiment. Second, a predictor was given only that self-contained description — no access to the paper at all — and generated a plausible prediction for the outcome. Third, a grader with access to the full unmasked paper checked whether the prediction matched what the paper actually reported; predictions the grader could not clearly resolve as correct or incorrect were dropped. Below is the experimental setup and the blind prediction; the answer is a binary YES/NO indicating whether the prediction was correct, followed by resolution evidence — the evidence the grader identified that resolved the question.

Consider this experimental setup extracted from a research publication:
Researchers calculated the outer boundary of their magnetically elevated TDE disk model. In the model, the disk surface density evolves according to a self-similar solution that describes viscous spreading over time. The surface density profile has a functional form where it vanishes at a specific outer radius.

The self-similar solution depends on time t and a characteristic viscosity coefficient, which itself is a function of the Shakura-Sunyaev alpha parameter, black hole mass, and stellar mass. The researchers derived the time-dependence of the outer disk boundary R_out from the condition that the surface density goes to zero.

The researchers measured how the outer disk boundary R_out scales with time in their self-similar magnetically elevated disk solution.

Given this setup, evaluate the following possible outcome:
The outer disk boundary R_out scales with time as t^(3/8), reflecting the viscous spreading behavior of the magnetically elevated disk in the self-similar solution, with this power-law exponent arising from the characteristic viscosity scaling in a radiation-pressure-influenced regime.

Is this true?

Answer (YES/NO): NO